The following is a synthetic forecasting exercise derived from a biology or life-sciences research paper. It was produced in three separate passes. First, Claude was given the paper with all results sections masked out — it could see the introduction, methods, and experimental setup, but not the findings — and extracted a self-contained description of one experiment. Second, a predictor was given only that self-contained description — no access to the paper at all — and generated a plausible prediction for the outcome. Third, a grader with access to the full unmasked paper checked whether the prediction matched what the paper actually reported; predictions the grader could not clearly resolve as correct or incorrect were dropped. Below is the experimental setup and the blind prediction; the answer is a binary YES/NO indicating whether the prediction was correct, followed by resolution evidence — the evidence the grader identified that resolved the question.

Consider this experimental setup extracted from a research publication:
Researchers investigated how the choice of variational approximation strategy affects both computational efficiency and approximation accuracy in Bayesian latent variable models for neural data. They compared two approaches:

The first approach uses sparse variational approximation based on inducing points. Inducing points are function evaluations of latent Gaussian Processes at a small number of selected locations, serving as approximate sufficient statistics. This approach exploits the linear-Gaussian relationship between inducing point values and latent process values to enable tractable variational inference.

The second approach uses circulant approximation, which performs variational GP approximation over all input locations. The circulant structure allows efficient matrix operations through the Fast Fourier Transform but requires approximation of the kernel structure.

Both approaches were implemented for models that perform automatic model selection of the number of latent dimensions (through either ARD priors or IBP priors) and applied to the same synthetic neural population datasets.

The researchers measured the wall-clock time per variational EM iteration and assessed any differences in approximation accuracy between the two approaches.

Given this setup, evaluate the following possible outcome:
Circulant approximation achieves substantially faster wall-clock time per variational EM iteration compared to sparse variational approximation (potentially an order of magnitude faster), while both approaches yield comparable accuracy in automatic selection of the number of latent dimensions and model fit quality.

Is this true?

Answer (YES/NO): NO